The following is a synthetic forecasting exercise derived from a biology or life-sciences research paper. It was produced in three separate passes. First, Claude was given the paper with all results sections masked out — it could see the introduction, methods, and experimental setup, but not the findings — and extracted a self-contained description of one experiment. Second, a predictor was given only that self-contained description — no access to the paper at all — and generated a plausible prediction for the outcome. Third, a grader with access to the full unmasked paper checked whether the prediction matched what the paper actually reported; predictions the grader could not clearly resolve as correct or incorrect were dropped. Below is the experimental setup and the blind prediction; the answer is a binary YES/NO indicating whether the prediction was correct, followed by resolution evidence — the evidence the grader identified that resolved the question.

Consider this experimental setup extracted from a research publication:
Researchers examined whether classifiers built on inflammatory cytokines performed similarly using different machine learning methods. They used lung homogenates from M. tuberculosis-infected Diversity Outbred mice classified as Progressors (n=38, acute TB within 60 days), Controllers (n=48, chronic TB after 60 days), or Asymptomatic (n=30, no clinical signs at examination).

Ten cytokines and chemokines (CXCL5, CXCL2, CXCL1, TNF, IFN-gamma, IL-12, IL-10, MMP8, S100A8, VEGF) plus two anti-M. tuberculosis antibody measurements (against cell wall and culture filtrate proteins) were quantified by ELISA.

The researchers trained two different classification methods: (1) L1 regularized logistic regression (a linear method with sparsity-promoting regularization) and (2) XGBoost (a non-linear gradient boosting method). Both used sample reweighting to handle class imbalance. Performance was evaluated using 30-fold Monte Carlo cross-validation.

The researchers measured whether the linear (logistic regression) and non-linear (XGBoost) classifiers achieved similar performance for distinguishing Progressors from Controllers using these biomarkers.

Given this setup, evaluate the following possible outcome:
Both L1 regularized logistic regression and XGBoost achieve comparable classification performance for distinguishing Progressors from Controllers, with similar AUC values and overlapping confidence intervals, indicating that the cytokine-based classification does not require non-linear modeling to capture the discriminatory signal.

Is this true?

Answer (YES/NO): YES